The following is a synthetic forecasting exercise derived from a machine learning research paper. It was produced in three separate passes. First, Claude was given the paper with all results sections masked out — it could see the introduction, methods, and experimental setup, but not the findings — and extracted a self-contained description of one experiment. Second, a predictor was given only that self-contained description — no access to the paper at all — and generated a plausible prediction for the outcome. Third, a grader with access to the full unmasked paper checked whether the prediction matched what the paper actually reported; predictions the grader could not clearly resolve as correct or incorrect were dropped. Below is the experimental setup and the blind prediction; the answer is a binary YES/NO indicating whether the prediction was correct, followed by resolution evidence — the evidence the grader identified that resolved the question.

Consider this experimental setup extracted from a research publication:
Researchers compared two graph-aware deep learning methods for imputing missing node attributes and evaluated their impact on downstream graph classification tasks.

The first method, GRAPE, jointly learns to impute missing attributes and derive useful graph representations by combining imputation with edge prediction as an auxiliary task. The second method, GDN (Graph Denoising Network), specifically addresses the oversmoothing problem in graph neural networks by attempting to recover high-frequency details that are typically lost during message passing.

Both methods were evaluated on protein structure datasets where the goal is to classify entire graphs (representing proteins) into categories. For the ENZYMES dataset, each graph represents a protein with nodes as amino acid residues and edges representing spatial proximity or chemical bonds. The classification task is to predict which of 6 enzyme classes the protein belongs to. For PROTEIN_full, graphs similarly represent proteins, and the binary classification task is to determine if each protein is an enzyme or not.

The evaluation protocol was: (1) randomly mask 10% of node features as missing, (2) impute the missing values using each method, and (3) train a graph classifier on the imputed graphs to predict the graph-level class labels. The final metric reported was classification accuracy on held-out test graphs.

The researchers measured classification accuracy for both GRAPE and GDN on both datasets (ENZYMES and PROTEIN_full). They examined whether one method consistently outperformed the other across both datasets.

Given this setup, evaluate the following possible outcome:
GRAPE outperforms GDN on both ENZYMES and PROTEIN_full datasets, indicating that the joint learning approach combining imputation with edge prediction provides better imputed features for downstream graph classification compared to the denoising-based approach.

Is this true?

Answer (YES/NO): NO